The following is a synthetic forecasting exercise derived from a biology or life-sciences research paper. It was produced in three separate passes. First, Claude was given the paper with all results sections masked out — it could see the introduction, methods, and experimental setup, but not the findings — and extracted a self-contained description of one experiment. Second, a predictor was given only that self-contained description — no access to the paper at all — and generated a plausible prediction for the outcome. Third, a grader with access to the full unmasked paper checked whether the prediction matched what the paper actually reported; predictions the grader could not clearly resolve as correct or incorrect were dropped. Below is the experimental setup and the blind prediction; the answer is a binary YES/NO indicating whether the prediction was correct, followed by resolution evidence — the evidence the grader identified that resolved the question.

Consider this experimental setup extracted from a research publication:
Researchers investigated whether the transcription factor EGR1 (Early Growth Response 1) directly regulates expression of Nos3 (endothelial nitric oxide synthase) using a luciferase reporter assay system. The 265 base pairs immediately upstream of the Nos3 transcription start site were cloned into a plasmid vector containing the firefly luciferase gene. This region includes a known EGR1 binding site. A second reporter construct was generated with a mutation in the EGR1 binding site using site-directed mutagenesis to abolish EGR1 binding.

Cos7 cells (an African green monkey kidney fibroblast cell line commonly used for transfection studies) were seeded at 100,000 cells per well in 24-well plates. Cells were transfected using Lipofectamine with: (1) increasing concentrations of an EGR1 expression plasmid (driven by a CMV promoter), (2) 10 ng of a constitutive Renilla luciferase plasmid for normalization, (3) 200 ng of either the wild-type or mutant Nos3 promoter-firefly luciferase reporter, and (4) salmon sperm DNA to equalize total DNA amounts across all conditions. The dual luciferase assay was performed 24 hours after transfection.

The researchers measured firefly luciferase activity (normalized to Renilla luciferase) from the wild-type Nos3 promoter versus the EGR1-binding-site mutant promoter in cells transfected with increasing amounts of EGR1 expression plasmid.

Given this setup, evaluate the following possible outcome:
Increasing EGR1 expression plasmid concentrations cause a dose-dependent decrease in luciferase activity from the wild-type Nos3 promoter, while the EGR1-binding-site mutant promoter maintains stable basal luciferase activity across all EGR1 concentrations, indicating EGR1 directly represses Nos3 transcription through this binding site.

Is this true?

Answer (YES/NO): NO